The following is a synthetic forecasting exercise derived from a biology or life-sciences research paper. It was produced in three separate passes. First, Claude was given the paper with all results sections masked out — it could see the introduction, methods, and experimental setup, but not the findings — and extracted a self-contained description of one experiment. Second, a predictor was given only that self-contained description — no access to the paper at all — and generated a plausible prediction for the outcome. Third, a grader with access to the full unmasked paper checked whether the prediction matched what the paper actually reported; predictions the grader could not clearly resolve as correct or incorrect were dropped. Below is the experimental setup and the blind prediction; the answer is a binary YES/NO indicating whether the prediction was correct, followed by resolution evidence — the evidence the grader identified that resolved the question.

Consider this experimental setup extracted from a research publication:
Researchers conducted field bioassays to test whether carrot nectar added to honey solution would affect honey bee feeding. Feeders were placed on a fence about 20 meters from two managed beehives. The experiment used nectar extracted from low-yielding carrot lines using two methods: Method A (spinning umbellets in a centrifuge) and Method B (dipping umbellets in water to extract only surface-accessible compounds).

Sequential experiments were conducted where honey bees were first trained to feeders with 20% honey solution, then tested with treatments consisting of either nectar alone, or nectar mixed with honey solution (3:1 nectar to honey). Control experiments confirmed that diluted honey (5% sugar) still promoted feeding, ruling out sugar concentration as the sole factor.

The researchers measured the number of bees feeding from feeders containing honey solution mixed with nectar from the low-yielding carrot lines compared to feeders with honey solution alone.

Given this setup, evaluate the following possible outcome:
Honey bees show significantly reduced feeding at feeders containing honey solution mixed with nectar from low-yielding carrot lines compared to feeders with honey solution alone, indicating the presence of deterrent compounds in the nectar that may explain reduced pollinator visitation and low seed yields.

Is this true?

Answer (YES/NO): YES